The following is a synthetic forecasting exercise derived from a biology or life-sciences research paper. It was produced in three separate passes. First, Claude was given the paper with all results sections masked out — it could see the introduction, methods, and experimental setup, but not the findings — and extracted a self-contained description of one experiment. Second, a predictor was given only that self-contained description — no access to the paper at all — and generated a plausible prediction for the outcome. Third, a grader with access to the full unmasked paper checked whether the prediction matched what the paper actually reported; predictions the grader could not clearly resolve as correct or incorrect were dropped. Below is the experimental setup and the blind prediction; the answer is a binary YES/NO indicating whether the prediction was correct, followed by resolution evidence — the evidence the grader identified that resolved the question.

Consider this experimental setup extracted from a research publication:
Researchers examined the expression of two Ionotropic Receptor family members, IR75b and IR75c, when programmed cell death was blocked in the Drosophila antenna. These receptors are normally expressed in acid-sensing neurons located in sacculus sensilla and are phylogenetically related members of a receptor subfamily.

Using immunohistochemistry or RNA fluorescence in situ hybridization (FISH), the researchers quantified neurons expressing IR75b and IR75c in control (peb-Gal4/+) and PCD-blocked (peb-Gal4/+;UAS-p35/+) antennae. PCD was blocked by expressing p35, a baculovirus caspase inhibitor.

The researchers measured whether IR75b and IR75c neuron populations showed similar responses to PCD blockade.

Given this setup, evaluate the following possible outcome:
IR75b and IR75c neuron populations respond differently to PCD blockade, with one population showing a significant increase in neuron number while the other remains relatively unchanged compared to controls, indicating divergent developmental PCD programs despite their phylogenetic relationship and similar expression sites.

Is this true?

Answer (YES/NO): YES